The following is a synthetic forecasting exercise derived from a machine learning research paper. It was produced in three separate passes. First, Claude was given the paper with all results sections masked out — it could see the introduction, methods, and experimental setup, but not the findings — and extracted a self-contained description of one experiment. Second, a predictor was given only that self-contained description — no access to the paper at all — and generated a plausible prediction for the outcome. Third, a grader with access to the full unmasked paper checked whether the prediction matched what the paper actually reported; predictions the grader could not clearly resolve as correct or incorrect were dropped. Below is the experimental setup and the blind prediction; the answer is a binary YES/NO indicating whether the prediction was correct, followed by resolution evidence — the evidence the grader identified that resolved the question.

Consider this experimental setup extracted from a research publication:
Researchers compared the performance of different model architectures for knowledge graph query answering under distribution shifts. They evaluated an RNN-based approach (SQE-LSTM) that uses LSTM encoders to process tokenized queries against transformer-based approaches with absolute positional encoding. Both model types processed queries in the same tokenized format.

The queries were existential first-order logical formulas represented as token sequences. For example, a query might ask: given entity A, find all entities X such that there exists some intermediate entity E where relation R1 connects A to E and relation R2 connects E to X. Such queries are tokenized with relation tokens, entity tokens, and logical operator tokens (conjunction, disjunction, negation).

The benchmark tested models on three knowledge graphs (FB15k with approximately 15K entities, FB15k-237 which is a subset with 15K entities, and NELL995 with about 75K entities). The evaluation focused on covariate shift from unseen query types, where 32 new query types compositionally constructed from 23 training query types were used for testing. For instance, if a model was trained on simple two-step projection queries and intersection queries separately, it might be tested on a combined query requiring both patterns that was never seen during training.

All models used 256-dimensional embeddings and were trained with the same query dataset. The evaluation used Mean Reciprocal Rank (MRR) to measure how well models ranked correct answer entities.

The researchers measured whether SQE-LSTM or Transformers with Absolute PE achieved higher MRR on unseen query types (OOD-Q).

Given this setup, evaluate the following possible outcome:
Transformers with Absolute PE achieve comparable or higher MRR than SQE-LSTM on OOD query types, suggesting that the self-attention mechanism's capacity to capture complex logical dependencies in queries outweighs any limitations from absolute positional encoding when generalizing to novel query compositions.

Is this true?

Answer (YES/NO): NO